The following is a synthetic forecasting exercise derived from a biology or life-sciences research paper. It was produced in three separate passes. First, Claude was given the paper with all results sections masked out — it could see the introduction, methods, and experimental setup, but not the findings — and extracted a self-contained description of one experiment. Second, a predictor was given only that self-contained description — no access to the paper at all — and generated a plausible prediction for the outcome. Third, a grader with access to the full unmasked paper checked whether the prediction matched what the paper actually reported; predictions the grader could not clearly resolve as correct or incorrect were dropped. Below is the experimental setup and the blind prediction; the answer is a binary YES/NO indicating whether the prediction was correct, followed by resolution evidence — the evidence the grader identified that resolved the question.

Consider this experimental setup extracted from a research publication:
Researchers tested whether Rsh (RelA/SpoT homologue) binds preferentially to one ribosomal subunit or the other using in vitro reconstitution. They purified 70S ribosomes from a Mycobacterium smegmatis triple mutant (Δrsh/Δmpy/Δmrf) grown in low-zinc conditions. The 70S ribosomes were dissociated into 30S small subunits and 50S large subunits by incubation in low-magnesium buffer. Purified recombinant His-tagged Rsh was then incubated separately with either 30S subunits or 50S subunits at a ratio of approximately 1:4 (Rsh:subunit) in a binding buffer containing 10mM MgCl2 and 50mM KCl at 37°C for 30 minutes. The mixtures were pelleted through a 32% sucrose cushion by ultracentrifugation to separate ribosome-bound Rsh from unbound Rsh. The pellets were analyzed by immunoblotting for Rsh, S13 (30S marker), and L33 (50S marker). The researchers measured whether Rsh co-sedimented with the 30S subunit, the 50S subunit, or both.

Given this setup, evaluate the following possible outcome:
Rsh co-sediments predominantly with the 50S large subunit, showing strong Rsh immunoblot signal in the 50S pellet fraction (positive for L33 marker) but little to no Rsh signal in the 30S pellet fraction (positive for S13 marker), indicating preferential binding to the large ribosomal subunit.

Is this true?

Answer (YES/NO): YES